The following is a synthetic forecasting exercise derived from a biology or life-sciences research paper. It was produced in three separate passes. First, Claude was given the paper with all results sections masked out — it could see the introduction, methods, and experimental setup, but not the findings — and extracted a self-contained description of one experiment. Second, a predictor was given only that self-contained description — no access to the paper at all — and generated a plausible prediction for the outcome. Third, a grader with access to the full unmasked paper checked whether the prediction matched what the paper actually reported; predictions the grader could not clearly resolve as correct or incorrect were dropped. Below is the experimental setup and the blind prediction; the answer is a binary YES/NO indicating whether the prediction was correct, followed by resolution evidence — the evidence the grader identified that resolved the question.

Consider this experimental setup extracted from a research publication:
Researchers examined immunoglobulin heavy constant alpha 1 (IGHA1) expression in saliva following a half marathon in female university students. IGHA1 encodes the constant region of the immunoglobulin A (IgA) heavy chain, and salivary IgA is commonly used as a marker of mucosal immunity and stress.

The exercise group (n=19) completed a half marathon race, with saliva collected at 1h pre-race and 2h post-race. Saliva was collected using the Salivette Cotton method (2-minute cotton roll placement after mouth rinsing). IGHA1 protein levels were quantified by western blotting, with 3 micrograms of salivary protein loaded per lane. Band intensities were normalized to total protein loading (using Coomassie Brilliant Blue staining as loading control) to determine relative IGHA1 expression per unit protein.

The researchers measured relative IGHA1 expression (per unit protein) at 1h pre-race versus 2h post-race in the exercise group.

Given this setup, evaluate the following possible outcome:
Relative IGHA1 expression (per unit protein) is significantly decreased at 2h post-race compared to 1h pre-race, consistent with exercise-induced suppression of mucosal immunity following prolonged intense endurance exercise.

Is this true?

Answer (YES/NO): YES